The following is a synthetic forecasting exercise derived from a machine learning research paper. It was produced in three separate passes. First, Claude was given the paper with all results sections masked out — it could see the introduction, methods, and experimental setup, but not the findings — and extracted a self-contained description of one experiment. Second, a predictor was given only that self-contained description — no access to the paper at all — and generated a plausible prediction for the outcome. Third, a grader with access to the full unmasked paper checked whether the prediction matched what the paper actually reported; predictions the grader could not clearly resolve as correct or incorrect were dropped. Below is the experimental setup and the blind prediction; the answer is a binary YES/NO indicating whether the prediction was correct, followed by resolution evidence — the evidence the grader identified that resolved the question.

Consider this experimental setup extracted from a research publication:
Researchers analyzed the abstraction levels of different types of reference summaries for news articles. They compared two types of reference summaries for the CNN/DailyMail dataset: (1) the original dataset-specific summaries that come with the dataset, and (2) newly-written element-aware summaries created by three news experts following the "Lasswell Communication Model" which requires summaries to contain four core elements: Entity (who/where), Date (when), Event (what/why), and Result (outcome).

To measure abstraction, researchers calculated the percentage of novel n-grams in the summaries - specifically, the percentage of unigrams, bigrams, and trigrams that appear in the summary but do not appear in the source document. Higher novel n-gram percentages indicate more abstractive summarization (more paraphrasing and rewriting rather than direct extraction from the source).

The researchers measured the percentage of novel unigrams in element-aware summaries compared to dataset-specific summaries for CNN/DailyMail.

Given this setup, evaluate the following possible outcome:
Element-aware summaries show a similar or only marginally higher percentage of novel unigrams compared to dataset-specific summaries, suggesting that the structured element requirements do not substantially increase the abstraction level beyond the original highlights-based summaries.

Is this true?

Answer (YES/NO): YES